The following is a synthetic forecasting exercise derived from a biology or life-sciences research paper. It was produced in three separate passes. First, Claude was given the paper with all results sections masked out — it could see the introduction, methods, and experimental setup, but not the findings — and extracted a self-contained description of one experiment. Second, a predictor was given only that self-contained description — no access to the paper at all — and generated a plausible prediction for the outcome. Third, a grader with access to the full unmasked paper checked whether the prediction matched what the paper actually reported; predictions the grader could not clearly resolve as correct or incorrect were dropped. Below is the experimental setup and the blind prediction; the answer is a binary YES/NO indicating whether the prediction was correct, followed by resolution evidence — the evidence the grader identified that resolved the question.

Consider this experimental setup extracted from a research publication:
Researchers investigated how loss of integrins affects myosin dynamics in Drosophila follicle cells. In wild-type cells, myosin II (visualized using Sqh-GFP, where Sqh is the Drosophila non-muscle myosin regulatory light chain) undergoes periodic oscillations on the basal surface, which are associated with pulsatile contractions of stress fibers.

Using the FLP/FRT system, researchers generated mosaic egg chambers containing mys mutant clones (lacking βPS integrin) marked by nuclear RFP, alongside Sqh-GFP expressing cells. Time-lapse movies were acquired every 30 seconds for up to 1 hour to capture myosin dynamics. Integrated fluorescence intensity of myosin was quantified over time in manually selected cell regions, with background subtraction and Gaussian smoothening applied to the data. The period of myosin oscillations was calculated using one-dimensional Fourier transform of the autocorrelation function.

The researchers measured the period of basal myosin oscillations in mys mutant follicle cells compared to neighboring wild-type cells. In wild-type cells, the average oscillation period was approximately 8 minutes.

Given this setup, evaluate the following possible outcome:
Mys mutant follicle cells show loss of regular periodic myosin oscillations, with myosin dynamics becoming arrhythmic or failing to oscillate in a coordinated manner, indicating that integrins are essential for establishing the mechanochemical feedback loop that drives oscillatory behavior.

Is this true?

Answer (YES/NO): NO